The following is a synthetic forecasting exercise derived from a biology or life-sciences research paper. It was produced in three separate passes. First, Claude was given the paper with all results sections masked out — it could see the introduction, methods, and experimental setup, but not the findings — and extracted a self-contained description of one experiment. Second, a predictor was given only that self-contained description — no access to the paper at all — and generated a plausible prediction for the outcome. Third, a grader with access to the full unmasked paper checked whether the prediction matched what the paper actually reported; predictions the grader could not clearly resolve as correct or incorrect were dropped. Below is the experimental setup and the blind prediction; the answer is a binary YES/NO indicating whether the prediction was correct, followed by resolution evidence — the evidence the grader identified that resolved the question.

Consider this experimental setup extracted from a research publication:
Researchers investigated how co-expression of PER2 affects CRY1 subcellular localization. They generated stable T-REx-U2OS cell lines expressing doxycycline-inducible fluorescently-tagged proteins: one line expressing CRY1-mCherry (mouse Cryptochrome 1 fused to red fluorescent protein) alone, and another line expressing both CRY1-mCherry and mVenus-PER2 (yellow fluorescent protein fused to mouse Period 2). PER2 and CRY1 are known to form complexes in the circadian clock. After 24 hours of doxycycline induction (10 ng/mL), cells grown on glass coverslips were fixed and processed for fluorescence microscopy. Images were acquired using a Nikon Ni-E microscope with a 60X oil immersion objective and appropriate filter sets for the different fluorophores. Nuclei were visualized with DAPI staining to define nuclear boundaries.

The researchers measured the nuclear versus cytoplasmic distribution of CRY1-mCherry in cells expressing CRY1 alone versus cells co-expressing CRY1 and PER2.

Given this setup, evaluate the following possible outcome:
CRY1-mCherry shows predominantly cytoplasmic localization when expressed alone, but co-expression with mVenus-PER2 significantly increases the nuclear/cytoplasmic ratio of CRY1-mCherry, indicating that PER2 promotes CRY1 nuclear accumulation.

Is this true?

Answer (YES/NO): NO